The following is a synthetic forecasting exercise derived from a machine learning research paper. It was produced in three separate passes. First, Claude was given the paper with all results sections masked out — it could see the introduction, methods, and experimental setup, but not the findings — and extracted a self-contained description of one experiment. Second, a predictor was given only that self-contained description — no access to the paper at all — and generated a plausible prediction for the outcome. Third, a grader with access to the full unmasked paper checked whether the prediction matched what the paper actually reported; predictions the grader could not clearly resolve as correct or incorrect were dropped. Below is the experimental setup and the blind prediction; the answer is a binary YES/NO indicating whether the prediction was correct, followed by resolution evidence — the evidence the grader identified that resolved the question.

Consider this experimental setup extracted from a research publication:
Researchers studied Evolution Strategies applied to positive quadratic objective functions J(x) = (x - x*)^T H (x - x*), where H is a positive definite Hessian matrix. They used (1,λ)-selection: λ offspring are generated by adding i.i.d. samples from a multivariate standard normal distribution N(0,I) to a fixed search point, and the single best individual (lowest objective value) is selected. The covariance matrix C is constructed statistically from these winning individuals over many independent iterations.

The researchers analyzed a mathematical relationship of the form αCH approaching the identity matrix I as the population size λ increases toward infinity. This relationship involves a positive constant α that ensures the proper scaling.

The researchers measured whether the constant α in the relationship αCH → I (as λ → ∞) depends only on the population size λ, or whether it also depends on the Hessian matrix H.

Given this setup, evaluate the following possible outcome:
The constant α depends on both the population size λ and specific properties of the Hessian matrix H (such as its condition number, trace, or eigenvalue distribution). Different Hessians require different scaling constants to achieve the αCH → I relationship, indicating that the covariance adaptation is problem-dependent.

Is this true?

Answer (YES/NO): YES